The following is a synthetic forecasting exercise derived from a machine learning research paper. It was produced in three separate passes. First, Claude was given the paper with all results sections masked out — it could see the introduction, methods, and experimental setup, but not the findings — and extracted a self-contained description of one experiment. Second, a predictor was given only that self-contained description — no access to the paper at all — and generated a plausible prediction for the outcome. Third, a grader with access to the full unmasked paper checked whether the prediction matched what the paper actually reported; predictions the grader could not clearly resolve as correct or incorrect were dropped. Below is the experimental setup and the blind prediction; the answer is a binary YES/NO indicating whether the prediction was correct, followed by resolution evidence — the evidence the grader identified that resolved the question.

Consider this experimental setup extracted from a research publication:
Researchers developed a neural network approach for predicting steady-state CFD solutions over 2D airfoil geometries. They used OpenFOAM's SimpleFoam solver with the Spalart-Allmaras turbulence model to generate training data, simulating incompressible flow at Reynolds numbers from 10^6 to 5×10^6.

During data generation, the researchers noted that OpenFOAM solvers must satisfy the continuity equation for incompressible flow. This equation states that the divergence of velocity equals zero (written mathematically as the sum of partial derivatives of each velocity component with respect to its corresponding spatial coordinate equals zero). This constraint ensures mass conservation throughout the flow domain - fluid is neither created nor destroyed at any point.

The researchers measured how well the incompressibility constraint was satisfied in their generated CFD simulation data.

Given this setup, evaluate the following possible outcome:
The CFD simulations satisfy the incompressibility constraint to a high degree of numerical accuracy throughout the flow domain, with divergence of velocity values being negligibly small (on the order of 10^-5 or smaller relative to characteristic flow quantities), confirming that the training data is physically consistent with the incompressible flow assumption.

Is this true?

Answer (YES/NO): NO